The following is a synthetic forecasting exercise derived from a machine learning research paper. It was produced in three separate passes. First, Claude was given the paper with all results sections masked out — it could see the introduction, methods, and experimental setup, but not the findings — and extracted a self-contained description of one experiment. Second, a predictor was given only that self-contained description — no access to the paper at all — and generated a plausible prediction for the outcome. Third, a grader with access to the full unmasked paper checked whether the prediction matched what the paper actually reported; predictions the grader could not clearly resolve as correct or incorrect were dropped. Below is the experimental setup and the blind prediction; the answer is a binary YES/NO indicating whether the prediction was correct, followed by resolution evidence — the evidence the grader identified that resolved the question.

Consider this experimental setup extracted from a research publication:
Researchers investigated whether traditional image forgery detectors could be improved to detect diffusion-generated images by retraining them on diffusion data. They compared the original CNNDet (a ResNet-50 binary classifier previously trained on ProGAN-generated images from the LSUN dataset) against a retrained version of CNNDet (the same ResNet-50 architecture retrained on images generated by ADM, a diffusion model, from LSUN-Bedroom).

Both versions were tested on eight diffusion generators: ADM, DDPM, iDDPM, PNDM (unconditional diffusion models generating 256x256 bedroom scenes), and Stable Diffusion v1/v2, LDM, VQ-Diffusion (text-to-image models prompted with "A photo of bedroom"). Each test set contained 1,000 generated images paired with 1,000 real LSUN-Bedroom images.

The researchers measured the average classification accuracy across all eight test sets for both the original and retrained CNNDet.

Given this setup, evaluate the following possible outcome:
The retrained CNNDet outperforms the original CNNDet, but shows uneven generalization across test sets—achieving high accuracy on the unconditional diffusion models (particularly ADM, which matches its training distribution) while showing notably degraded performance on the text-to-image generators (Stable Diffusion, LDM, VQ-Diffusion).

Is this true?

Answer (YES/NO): NO